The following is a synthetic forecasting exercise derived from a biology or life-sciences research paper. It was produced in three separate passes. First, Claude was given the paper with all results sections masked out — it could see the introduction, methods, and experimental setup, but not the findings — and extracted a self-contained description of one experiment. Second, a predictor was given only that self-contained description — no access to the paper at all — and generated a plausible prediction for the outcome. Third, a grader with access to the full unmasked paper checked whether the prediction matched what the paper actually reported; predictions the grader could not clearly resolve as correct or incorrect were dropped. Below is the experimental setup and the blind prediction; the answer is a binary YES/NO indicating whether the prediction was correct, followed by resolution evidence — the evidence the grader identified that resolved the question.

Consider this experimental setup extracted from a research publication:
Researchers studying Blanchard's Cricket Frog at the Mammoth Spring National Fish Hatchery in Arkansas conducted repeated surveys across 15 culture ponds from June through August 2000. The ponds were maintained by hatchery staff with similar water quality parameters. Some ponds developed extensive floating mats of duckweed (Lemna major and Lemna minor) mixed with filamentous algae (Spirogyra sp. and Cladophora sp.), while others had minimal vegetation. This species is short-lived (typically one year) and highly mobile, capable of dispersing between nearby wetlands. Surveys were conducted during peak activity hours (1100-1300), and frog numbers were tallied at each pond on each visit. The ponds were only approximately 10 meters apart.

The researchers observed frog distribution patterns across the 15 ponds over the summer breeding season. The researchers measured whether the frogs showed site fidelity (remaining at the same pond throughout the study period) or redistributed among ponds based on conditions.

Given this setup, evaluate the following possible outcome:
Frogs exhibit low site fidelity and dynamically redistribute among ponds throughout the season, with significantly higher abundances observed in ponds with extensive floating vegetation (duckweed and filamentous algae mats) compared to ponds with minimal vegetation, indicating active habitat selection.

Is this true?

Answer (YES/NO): YES